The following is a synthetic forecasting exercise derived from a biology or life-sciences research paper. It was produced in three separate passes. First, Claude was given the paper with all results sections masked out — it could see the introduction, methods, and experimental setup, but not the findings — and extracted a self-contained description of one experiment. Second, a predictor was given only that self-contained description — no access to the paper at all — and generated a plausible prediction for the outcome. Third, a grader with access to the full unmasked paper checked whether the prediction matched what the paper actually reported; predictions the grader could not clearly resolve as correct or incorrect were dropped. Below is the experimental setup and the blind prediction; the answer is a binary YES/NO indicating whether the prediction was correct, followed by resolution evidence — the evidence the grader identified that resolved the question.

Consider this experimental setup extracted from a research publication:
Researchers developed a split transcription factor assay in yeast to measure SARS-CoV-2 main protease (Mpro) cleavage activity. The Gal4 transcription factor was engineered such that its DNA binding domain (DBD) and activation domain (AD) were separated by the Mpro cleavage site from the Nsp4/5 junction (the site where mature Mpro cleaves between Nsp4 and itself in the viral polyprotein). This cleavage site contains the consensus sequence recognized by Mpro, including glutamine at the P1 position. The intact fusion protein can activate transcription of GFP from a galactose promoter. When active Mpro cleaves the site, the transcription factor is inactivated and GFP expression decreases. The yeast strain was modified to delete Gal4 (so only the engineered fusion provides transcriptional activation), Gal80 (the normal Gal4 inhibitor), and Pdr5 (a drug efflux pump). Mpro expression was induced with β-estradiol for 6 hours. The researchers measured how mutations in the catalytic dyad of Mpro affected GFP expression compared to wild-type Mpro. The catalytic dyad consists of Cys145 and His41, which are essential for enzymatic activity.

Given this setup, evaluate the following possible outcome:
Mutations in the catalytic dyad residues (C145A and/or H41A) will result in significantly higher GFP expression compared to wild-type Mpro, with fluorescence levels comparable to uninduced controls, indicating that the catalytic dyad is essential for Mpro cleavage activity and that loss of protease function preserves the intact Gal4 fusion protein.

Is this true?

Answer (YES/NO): YES